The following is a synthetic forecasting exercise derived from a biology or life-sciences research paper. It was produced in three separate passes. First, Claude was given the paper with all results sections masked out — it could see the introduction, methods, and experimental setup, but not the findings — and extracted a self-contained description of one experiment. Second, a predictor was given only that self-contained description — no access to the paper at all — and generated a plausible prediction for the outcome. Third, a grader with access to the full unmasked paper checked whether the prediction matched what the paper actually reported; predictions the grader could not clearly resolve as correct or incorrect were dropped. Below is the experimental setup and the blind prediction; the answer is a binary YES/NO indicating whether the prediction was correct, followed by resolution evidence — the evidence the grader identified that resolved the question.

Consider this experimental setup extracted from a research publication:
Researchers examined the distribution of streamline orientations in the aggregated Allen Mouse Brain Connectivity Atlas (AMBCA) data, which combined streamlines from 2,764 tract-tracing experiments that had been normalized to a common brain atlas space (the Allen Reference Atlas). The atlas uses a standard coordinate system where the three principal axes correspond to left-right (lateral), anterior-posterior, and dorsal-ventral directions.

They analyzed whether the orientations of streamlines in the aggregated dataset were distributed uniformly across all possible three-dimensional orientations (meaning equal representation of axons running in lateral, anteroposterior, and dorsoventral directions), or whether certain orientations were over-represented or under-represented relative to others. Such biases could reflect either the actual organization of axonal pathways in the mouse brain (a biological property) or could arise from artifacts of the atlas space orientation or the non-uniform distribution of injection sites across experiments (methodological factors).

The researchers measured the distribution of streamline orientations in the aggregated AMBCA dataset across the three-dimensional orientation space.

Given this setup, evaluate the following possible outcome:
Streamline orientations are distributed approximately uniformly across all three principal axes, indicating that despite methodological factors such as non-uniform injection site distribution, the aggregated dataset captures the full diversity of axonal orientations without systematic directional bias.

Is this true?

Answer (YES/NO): NO